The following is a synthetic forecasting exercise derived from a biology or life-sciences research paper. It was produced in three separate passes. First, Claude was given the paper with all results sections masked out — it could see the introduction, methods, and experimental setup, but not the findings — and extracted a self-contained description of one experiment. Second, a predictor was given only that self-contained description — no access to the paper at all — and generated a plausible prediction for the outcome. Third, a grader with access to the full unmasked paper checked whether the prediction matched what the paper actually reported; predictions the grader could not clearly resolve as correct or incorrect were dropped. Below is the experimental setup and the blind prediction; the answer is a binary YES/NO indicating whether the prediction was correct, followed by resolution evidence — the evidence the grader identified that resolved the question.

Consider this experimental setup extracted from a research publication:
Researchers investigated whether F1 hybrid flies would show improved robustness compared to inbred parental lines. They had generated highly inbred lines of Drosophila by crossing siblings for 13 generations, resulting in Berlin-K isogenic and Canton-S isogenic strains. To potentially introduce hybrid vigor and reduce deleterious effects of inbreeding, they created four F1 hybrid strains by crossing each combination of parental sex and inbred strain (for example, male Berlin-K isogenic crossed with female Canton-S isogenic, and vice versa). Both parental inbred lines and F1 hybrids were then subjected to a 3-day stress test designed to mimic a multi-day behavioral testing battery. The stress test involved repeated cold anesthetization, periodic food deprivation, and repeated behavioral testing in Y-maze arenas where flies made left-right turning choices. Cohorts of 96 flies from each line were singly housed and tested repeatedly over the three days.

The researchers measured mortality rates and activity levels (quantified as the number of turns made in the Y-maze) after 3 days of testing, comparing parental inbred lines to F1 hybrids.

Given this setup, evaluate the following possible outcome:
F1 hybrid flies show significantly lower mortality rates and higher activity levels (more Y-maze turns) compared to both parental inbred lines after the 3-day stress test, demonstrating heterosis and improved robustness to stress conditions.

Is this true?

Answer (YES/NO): NO